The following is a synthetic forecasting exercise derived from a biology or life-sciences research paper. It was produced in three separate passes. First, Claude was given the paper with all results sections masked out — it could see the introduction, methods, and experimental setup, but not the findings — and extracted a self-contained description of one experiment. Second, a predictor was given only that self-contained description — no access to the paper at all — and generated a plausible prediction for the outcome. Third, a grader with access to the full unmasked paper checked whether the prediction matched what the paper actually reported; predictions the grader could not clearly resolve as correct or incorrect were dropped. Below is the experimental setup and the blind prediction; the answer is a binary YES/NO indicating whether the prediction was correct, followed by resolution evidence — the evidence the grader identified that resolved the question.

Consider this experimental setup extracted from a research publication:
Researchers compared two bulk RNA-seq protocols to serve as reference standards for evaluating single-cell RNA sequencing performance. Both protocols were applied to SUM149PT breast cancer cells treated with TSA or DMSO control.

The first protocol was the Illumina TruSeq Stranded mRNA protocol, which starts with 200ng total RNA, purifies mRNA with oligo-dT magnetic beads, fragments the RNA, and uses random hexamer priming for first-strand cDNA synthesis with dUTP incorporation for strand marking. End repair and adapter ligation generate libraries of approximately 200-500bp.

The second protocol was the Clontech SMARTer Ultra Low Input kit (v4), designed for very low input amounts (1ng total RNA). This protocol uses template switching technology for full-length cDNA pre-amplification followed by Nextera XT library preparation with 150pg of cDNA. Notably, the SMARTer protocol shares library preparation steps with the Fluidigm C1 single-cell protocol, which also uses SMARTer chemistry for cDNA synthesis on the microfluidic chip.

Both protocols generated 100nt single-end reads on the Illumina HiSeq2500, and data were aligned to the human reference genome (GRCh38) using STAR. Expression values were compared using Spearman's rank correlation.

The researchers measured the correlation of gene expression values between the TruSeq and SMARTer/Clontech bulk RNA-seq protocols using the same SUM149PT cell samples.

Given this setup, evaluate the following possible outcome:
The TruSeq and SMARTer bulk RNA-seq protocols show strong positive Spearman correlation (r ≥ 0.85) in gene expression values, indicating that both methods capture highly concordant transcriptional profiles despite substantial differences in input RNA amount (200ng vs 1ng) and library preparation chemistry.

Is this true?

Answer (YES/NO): YES